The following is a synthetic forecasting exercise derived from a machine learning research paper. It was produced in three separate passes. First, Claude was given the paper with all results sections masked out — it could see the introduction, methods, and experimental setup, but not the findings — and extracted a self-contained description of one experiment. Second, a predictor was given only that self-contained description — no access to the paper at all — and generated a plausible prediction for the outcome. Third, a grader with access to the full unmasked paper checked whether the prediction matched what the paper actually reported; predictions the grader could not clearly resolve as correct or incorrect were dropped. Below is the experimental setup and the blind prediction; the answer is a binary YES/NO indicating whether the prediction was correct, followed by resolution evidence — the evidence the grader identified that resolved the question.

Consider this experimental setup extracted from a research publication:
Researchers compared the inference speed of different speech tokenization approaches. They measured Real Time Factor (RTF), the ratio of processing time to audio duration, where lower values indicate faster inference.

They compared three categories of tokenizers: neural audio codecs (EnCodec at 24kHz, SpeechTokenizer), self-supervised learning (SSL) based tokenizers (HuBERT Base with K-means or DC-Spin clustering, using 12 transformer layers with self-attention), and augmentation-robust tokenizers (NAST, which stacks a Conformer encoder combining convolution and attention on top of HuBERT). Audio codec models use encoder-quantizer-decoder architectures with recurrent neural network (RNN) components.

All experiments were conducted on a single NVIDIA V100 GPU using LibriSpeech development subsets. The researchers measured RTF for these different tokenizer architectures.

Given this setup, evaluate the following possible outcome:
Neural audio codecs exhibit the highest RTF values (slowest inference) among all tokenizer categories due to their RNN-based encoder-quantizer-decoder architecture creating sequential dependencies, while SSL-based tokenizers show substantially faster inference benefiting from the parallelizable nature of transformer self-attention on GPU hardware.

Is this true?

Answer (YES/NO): NO